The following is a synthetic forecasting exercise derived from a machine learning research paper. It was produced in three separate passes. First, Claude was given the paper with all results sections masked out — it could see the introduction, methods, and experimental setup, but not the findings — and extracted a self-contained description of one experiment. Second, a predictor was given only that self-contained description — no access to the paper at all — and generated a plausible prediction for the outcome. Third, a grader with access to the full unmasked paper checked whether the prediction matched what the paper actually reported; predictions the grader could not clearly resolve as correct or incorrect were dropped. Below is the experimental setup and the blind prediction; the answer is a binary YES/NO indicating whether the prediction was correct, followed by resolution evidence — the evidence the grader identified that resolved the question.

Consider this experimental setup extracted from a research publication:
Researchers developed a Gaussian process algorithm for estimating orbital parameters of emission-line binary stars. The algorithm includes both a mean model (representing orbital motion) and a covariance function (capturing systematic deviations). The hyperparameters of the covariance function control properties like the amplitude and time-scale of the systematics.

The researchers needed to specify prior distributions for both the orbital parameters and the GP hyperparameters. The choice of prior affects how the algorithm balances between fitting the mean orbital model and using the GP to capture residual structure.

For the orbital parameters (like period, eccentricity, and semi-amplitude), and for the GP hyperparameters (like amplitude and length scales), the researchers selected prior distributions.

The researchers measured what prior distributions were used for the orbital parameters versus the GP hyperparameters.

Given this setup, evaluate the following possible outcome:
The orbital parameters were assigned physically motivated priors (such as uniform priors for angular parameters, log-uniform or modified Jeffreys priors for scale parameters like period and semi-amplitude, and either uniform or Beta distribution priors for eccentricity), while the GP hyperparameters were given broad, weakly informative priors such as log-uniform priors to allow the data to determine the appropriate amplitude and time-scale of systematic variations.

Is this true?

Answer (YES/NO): NO